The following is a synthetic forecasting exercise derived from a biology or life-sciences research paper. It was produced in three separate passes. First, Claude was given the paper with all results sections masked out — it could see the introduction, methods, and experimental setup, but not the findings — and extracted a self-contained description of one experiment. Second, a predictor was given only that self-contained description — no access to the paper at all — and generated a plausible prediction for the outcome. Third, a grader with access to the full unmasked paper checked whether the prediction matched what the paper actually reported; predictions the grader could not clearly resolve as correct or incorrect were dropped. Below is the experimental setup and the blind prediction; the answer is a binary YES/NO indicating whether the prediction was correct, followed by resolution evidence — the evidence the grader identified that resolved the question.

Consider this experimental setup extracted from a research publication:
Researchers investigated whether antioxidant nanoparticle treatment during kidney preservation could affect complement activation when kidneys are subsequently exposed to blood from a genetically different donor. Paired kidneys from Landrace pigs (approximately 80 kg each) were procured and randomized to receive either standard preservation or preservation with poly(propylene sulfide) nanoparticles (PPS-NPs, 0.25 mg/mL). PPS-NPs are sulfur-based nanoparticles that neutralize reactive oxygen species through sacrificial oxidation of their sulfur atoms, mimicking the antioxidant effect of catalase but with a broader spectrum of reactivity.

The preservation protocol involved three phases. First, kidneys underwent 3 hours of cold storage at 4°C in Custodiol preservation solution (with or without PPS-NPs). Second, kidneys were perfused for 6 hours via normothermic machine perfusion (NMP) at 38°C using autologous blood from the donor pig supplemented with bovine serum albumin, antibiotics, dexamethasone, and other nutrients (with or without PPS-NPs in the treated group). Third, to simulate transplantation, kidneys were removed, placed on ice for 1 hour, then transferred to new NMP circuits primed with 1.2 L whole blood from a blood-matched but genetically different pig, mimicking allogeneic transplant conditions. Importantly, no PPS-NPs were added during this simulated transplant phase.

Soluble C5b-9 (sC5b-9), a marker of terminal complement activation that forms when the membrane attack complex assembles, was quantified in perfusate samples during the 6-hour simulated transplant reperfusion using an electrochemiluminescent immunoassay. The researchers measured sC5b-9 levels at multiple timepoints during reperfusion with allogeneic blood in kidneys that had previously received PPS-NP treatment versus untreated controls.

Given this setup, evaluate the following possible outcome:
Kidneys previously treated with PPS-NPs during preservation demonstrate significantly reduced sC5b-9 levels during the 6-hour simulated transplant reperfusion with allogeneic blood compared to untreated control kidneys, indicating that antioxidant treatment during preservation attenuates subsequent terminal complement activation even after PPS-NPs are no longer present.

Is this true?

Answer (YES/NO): YES